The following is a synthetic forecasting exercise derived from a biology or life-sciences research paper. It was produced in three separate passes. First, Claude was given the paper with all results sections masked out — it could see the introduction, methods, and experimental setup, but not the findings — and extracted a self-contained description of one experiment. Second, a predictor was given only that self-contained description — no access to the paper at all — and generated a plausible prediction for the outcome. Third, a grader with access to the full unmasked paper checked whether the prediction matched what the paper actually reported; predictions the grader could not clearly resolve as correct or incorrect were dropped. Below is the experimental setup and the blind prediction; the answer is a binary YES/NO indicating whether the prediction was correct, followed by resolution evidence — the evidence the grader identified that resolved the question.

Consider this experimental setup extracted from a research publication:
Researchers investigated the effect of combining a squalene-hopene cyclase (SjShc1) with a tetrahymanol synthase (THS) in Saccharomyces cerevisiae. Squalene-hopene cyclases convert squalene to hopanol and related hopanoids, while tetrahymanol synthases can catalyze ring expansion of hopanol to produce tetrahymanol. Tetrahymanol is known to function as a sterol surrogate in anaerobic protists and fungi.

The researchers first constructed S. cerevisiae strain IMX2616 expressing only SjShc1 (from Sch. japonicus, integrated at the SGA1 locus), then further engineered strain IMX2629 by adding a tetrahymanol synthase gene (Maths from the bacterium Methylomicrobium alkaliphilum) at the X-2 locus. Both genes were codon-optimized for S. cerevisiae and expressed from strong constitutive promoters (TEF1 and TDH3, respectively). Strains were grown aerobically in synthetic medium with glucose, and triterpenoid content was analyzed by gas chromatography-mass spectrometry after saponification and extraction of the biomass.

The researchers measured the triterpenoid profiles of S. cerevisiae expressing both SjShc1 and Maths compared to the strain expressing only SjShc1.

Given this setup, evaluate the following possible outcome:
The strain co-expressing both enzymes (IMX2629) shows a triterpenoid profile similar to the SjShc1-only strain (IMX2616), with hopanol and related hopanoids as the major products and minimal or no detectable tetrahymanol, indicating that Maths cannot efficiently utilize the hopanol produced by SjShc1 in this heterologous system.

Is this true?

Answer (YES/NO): NO